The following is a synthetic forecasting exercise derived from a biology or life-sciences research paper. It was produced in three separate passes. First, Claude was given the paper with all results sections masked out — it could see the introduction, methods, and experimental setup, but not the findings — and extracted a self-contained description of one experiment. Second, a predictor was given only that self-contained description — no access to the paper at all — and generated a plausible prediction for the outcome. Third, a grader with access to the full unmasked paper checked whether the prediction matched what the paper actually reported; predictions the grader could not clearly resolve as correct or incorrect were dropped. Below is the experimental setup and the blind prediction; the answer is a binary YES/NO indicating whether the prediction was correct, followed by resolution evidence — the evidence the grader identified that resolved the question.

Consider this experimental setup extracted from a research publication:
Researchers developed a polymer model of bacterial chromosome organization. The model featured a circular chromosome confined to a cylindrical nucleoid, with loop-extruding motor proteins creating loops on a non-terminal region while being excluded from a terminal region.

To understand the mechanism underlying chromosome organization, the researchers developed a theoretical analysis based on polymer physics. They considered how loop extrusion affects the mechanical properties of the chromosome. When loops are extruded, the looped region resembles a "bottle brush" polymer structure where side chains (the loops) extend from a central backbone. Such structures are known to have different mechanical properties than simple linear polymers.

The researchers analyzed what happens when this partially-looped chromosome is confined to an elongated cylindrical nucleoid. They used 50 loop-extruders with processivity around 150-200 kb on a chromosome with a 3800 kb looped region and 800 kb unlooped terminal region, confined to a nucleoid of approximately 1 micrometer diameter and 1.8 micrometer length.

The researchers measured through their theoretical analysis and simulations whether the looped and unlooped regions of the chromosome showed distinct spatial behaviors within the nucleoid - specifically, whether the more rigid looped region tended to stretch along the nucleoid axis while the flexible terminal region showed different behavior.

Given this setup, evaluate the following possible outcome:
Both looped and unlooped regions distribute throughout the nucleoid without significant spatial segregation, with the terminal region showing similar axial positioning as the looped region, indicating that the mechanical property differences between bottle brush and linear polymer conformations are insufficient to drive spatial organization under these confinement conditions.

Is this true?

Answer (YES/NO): NO